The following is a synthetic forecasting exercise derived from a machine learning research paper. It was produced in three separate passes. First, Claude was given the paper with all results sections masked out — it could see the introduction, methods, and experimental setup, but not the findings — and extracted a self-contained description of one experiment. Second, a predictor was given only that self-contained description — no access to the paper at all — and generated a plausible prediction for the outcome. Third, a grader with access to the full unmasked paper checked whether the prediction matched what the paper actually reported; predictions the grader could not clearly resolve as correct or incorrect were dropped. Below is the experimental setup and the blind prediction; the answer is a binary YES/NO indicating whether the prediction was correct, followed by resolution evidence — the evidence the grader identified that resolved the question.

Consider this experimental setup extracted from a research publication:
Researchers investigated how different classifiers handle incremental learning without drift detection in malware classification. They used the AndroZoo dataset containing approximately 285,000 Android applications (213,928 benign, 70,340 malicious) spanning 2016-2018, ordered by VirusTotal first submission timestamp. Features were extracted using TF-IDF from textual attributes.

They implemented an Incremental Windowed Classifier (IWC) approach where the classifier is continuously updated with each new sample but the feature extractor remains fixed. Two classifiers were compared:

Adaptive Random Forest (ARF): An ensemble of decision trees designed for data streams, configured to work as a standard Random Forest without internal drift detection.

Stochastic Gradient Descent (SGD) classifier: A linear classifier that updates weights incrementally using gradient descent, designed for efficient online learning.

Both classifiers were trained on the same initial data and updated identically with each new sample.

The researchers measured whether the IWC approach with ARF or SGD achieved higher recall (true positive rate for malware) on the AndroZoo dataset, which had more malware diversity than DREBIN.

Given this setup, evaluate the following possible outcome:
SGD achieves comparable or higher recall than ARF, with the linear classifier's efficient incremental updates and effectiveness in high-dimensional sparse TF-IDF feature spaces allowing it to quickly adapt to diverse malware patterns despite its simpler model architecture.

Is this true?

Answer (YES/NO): NO